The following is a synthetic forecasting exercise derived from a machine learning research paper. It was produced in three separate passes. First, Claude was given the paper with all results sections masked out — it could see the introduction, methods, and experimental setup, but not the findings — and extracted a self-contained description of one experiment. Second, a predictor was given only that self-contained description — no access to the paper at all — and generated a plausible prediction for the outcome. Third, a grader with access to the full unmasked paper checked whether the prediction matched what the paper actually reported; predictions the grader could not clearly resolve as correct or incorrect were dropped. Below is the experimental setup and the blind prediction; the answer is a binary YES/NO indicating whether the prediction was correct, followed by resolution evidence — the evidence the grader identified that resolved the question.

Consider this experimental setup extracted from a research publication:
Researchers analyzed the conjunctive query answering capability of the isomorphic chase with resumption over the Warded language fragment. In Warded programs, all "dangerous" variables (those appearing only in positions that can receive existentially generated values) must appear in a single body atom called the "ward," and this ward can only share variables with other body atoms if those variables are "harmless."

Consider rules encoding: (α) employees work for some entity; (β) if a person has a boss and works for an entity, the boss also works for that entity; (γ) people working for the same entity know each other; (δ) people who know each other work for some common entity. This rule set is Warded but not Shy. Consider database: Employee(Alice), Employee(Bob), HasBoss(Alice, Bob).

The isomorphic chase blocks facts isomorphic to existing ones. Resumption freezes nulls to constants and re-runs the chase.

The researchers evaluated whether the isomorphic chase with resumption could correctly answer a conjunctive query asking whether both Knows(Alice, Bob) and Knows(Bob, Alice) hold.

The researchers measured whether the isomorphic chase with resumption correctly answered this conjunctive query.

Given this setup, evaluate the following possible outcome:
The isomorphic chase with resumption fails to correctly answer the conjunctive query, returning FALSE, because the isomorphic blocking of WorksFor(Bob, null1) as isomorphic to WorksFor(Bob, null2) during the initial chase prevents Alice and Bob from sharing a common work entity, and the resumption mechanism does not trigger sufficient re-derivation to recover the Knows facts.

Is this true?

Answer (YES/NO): YES